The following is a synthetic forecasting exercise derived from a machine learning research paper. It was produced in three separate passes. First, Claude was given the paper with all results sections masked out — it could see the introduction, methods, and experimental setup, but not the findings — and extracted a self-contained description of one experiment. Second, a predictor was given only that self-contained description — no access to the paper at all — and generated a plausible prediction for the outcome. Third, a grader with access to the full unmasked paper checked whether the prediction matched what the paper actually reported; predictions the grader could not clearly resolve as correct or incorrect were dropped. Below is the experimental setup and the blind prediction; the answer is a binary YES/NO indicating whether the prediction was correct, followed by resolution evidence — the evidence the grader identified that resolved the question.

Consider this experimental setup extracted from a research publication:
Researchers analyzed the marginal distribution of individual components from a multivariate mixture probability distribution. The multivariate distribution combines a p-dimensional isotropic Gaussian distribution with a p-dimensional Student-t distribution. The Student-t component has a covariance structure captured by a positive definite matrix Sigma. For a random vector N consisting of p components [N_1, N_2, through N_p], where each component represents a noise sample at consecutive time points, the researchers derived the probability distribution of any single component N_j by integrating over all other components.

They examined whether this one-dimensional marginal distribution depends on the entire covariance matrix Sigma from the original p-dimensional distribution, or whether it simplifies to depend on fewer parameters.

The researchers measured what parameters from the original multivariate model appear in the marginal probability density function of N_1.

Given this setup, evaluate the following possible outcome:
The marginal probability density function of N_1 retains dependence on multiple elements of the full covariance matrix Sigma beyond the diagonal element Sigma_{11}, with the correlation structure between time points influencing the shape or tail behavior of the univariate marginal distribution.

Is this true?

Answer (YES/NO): NO